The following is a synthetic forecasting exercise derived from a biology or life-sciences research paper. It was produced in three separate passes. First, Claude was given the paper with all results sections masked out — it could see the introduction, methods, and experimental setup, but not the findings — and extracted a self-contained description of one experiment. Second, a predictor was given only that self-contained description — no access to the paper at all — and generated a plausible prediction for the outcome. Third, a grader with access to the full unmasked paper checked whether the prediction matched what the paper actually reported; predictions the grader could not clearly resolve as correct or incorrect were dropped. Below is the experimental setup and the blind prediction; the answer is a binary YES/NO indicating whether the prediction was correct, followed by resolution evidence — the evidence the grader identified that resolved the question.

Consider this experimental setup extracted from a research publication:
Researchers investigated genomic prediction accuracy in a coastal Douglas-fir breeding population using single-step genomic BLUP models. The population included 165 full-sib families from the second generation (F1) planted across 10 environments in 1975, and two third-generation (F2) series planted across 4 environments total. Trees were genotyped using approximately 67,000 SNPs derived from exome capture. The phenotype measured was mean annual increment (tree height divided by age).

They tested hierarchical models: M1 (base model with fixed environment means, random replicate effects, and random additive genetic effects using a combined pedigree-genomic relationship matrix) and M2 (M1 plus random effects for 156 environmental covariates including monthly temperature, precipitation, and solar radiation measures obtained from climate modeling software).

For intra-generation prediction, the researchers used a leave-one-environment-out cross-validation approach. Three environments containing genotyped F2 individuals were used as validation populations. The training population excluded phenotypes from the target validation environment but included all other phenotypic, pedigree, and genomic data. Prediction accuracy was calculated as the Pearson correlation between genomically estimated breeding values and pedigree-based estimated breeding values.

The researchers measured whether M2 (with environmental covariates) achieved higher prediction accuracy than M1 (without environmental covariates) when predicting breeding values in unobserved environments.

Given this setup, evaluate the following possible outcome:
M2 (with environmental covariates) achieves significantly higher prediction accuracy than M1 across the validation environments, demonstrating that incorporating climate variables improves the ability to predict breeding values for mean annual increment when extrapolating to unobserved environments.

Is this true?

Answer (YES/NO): NO